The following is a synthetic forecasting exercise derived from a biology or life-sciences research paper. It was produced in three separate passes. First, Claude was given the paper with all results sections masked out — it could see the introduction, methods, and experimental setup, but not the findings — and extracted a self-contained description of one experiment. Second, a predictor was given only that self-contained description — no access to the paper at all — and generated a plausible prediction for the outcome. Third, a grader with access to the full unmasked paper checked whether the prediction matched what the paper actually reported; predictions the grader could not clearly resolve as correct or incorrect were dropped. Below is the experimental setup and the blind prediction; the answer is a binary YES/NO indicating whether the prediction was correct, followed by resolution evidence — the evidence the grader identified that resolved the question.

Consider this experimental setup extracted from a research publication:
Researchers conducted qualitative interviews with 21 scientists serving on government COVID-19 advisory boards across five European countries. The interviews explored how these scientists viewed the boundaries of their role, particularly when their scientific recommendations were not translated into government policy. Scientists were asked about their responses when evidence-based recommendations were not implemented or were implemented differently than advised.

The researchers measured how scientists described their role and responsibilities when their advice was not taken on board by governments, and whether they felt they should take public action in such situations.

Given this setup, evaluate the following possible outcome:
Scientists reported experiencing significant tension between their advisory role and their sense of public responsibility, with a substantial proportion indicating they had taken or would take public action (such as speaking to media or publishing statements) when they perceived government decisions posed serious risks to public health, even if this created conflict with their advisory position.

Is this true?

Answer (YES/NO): NO